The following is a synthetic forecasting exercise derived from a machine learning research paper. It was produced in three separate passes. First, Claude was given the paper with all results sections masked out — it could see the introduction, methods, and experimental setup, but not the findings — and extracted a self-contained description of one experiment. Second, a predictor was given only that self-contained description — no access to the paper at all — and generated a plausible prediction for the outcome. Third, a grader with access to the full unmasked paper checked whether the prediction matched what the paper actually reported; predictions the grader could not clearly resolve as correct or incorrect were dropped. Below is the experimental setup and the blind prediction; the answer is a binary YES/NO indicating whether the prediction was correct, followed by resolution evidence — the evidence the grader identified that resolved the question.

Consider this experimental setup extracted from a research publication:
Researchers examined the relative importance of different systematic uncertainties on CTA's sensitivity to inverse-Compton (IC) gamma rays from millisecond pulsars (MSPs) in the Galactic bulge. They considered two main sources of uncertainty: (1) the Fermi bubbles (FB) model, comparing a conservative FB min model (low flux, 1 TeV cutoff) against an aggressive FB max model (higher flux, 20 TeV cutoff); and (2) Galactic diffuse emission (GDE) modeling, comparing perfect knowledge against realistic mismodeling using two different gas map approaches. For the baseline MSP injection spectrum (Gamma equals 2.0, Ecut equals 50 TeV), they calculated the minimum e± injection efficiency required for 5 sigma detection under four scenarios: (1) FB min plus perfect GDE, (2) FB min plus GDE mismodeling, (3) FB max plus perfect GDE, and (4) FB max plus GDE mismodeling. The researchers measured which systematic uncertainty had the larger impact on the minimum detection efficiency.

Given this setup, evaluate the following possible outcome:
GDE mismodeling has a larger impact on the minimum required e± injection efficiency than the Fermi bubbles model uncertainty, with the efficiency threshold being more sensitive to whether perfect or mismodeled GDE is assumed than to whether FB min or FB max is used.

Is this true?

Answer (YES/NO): NO